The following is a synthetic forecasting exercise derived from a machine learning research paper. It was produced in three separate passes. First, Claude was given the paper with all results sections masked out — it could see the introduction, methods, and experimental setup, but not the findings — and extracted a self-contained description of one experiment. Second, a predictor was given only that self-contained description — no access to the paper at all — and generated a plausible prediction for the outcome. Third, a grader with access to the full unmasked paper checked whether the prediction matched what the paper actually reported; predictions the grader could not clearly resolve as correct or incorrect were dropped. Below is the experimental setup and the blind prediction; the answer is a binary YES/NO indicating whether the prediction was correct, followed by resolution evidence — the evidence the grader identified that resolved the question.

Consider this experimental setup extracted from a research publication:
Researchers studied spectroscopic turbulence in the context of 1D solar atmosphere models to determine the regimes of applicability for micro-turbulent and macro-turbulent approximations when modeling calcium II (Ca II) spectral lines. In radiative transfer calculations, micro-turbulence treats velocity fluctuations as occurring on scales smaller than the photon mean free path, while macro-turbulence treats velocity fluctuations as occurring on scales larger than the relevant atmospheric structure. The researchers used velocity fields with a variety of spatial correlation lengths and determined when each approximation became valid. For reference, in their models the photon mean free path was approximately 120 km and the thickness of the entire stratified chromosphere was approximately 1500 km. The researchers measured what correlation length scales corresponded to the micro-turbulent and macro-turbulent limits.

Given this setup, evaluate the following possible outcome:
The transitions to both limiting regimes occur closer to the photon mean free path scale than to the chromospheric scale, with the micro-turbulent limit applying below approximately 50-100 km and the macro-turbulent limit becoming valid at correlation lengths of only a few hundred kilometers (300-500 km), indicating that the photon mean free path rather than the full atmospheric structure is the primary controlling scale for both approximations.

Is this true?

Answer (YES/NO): NO